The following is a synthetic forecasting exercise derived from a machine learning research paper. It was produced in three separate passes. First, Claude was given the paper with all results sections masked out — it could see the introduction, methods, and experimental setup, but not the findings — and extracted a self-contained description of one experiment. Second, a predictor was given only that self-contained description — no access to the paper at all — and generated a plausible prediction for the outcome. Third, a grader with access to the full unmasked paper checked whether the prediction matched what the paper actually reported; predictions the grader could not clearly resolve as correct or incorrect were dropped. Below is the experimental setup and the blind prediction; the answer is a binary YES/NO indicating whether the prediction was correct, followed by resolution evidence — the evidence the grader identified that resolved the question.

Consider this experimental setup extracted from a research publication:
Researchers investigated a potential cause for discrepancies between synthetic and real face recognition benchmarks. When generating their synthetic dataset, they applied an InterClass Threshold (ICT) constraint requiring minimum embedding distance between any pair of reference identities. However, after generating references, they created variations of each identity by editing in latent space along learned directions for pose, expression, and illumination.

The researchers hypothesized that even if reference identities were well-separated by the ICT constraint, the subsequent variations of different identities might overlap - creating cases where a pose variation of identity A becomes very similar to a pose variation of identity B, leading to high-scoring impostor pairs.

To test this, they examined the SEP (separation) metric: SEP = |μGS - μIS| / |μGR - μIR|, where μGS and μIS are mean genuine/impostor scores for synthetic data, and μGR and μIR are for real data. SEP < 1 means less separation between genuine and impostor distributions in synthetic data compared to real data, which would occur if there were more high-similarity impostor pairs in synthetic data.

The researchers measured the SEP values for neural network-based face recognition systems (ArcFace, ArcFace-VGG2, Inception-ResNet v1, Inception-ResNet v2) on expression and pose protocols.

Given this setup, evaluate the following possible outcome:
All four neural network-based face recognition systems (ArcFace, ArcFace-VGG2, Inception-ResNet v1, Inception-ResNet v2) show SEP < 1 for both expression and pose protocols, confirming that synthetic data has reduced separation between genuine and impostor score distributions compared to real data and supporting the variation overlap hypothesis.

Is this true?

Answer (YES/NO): NO